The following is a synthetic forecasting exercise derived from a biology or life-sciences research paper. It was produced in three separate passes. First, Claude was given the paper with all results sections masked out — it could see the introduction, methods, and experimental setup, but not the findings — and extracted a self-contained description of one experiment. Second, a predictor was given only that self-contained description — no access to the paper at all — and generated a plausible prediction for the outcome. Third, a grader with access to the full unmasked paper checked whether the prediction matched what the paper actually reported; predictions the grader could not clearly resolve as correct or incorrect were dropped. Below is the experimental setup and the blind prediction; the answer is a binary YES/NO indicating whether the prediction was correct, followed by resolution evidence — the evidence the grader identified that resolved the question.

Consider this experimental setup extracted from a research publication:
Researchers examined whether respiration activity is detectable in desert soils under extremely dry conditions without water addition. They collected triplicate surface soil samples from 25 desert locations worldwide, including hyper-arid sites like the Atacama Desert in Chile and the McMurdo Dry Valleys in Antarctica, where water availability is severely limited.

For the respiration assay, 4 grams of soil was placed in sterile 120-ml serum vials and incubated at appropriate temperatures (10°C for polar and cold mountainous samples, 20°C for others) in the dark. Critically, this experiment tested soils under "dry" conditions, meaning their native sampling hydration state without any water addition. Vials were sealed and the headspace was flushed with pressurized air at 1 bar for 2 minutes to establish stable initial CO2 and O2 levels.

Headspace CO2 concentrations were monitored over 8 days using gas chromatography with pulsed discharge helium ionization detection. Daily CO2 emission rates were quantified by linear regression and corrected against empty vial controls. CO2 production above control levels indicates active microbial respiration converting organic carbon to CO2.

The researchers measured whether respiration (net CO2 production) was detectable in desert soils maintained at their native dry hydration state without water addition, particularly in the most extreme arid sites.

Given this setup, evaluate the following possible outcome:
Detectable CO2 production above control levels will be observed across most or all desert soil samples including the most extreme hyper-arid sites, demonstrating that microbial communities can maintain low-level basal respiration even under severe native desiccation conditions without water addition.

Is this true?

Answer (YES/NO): NO